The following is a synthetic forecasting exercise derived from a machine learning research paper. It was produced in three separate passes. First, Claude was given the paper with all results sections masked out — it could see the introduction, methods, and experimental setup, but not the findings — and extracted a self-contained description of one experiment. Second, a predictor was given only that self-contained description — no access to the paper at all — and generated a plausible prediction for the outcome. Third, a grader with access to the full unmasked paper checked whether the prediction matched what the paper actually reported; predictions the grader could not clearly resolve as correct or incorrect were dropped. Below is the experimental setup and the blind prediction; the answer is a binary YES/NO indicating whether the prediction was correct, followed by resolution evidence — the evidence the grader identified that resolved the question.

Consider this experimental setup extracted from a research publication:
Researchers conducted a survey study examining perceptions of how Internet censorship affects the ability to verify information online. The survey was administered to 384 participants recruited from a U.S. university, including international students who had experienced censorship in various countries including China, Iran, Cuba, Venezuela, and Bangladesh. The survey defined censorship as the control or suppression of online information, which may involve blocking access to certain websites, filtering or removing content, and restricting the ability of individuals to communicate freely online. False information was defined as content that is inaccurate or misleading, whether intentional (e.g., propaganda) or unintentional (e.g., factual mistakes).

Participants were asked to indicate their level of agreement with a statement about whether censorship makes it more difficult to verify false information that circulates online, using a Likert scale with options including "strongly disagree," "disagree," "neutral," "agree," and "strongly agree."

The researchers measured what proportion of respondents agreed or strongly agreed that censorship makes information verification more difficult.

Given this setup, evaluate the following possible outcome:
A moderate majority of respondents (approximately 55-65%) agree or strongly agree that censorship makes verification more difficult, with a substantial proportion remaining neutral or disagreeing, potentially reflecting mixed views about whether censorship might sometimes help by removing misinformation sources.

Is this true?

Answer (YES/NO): NO